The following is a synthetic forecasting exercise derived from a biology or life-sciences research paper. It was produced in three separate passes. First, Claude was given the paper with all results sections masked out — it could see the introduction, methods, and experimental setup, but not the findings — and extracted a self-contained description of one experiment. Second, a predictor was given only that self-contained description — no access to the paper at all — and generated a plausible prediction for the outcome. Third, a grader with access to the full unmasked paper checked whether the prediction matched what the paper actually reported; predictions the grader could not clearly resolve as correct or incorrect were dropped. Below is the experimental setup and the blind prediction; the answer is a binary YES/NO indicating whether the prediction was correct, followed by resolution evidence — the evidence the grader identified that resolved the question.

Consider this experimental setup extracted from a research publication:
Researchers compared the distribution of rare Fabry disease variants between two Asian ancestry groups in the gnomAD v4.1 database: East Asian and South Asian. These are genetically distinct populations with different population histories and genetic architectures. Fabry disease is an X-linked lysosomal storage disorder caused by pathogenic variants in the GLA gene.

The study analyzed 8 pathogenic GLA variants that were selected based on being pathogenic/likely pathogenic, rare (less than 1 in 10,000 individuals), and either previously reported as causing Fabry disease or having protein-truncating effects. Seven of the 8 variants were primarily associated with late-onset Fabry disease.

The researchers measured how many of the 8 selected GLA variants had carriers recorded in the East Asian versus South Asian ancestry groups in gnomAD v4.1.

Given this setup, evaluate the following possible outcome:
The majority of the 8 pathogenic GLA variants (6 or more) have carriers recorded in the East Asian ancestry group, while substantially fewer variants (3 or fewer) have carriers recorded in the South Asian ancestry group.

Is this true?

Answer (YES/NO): NO